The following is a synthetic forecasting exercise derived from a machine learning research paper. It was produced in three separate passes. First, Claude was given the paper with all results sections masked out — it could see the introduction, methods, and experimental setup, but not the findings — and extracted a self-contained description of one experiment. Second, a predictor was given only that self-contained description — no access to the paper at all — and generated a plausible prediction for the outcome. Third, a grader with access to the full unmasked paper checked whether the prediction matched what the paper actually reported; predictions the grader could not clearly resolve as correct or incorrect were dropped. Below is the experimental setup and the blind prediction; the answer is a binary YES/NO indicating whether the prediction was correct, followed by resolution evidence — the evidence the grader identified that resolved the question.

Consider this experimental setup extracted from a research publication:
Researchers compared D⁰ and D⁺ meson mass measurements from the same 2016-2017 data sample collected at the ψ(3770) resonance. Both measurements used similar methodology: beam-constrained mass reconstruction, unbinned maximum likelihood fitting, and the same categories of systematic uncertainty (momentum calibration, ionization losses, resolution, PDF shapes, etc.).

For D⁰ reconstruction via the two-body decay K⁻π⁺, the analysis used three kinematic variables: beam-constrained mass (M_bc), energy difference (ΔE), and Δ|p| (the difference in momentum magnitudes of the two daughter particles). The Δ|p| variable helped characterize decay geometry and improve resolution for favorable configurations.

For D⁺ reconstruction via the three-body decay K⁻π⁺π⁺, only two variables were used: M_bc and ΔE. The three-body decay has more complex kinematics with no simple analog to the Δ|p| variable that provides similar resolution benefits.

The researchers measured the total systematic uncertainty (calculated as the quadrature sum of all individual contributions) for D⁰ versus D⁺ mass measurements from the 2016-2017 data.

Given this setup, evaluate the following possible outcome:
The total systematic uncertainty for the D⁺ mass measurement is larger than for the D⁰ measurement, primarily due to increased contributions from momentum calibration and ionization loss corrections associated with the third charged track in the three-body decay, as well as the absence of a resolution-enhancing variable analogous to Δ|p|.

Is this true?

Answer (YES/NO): NO